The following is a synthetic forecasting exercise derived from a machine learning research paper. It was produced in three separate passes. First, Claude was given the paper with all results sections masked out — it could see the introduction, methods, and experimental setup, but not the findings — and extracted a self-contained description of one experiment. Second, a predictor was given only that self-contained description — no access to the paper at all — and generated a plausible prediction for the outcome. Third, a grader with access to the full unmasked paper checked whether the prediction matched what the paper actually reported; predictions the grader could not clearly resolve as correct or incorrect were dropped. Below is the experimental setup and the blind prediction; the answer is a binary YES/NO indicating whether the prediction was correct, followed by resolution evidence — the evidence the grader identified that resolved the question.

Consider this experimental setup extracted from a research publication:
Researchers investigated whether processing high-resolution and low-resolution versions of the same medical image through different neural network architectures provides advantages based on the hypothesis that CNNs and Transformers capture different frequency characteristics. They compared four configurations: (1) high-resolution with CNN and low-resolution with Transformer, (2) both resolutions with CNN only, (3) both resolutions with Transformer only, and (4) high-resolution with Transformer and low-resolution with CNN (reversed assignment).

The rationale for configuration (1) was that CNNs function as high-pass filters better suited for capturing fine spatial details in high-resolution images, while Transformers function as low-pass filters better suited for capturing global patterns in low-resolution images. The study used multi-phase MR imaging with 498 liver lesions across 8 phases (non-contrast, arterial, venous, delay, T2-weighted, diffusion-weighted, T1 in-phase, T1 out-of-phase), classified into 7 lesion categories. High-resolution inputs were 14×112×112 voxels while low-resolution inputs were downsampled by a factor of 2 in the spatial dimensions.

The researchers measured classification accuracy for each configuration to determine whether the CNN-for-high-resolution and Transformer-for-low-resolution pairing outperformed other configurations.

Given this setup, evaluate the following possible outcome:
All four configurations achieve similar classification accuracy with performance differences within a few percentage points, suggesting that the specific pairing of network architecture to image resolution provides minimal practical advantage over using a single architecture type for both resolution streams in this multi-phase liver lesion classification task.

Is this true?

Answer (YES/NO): NO